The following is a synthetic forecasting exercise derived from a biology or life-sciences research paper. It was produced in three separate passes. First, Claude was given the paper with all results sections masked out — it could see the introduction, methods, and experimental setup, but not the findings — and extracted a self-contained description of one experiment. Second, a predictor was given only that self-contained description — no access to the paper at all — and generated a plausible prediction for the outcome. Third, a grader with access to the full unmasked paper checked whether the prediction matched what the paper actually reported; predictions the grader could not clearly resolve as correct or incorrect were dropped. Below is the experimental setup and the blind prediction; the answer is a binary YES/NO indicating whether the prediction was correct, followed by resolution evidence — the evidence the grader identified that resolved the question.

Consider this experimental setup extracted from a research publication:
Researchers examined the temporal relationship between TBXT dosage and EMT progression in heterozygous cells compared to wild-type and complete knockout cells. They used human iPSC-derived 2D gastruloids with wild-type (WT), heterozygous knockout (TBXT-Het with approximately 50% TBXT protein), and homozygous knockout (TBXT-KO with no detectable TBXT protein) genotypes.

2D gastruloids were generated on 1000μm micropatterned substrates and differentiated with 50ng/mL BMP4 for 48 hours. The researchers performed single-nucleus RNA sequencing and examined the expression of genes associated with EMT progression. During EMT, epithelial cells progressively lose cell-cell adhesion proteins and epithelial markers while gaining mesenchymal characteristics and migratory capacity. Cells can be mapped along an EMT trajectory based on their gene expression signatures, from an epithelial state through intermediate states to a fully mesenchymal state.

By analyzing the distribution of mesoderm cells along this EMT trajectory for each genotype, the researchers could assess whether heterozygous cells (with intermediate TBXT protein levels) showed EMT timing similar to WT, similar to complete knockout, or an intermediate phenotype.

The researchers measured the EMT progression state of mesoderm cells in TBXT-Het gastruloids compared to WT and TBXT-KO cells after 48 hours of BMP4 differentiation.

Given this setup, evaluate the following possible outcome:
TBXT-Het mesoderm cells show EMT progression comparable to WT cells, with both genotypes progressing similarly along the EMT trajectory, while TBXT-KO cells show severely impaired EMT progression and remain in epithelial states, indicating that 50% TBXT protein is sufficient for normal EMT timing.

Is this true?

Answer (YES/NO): NO